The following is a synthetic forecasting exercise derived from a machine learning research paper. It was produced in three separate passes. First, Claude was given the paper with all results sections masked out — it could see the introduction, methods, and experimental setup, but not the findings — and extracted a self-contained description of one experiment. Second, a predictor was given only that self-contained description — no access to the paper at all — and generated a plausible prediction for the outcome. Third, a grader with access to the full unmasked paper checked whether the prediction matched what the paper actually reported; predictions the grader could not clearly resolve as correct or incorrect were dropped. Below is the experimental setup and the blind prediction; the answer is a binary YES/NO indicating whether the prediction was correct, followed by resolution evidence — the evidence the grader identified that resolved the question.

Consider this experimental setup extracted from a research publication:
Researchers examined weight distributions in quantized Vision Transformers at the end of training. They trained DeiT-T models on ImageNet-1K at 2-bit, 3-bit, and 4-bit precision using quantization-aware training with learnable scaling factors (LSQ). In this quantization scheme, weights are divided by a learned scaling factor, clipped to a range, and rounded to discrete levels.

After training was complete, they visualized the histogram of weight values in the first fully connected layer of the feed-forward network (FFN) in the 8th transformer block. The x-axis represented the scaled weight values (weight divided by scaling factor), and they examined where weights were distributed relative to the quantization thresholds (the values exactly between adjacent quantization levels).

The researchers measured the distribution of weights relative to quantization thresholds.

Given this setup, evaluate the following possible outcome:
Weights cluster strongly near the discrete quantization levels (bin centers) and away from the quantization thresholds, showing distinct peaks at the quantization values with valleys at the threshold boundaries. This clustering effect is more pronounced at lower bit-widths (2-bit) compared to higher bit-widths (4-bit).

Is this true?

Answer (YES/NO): NO